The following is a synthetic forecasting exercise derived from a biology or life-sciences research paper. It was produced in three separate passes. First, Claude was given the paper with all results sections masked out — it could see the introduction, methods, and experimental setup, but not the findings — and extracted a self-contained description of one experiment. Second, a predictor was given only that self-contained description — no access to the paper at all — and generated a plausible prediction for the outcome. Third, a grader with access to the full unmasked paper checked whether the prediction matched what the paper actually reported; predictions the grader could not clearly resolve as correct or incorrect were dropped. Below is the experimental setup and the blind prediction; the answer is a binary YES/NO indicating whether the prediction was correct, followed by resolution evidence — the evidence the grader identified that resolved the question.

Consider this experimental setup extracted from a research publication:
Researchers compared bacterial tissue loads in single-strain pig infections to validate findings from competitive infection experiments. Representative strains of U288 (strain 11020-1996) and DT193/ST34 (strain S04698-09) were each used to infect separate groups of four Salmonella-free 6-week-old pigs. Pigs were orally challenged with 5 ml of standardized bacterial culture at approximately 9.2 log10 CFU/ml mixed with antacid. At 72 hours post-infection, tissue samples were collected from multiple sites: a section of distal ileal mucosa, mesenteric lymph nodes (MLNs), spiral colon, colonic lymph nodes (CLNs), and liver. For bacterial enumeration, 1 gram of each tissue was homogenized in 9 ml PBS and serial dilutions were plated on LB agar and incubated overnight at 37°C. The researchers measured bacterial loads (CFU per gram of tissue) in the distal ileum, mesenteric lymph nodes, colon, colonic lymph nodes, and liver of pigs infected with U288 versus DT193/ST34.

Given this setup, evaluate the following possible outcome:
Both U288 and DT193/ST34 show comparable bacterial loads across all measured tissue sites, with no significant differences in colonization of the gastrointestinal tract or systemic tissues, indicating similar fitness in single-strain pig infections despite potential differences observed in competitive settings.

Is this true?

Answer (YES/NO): NO